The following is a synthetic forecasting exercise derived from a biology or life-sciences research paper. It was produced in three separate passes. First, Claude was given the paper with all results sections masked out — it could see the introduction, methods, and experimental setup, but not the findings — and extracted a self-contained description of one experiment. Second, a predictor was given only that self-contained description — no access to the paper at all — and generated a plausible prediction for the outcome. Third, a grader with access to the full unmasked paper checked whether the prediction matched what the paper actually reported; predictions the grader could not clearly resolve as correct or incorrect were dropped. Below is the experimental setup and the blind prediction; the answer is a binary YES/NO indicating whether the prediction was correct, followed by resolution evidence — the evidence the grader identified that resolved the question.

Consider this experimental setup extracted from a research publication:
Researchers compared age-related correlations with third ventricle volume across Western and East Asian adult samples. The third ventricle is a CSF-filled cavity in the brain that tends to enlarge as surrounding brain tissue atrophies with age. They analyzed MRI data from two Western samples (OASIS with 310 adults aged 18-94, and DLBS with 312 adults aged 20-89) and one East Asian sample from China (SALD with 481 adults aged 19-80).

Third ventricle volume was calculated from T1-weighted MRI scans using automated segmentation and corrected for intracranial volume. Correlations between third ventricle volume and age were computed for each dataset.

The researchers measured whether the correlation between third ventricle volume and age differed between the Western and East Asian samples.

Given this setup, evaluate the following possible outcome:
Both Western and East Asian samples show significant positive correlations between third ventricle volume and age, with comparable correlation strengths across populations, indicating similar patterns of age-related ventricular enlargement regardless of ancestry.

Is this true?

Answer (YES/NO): NO